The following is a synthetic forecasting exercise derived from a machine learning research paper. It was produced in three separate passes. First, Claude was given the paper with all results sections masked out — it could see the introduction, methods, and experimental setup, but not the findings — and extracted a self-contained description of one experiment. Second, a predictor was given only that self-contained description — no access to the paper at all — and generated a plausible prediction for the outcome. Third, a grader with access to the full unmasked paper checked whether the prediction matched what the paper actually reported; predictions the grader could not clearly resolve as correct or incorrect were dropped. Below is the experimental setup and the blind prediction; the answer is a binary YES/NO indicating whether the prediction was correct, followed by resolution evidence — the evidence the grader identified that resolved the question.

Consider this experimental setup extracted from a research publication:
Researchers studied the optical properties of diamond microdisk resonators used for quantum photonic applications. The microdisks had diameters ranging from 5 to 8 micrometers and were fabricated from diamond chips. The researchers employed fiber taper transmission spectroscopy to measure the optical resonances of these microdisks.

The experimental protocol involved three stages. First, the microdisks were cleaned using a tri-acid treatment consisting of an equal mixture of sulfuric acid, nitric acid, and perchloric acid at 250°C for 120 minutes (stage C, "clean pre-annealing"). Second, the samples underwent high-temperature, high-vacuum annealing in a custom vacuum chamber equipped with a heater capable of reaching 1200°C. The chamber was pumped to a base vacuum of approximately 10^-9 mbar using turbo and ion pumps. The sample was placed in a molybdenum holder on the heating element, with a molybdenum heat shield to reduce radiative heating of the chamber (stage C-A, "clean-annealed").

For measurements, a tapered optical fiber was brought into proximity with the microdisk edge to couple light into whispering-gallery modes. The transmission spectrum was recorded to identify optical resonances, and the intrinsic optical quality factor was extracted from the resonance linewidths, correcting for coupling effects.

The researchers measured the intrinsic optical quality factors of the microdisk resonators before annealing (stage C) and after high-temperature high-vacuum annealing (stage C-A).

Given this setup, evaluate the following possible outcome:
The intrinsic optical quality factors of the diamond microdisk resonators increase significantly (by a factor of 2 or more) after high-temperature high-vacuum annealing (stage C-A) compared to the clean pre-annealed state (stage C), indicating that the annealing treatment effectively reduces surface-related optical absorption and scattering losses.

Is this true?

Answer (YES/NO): NO